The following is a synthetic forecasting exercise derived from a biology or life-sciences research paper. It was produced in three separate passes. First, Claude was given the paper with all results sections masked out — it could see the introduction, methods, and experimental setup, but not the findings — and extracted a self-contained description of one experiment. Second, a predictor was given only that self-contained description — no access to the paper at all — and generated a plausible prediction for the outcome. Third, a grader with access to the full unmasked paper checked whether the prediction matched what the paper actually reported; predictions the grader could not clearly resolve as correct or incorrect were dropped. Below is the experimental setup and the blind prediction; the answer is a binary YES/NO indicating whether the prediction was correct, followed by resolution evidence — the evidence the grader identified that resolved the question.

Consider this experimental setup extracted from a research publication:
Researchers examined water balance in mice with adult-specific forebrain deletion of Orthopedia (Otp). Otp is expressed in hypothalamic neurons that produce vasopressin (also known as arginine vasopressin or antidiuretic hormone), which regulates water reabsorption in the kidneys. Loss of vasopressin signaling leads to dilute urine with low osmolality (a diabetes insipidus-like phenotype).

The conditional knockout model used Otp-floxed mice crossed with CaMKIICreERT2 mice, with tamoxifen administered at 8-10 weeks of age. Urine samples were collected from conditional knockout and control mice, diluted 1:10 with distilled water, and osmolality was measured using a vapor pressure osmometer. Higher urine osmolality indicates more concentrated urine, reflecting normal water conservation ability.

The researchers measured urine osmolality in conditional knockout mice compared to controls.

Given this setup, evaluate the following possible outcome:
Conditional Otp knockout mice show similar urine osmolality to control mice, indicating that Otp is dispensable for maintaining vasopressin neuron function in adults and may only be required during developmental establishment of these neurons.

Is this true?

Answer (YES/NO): NO